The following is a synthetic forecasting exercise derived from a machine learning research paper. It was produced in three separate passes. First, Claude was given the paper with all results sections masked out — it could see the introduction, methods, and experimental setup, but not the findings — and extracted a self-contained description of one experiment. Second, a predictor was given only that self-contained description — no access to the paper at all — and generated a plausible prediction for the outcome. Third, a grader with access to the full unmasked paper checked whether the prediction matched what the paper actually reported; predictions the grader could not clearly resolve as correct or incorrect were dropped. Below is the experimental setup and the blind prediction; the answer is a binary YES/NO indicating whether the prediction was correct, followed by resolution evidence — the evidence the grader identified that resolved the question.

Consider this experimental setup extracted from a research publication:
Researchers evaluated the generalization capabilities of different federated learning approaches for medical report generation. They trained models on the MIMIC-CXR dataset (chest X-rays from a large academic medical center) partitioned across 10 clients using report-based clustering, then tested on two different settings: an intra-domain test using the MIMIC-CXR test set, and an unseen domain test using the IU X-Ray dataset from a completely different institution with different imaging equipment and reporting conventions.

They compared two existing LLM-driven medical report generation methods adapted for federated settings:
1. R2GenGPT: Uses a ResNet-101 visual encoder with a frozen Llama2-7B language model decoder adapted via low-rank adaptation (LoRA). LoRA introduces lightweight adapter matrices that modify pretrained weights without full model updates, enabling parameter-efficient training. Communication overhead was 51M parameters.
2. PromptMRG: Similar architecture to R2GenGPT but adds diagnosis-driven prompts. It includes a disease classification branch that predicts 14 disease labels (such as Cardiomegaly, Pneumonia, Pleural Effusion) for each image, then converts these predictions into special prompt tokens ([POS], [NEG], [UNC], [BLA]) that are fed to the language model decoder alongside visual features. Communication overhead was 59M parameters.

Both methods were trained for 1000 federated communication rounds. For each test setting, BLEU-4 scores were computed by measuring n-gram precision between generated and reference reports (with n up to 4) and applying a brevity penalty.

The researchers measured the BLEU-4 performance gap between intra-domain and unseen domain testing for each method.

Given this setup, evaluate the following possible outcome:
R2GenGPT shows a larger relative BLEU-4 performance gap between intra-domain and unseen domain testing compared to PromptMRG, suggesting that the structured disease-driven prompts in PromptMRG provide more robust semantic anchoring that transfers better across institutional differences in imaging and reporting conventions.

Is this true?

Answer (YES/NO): YES